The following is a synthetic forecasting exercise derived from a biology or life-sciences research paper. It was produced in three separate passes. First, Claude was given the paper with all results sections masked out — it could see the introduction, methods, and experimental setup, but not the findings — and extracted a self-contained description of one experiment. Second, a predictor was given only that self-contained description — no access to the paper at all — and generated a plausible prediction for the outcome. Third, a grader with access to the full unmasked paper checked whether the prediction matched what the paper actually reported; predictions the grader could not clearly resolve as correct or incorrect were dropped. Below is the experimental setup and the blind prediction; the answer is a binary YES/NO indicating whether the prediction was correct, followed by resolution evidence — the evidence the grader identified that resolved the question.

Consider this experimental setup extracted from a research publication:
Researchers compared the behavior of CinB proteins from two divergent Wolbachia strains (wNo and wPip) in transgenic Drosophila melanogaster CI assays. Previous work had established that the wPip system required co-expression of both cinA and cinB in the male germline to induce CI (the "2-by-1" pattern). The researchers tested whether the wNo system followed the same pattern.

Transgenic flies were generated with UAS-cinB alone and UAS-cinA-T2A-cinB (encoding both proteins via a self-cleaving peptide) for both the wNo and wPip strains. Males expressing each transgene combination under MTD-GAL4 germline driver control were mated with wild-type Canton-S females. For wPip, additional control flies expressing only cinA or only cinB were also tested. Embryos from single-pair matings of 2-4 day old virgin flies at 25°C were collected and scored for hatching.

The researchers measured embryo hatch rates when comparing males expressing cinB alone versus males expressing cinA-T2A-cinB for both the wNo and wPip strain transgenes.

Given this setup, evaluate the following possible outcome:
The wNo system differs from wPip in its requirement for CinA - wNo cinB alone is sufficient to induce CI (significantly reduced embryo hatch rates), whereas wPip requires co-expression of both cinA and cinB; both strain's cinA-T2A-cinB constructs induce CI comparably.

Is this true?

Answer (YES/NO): YES